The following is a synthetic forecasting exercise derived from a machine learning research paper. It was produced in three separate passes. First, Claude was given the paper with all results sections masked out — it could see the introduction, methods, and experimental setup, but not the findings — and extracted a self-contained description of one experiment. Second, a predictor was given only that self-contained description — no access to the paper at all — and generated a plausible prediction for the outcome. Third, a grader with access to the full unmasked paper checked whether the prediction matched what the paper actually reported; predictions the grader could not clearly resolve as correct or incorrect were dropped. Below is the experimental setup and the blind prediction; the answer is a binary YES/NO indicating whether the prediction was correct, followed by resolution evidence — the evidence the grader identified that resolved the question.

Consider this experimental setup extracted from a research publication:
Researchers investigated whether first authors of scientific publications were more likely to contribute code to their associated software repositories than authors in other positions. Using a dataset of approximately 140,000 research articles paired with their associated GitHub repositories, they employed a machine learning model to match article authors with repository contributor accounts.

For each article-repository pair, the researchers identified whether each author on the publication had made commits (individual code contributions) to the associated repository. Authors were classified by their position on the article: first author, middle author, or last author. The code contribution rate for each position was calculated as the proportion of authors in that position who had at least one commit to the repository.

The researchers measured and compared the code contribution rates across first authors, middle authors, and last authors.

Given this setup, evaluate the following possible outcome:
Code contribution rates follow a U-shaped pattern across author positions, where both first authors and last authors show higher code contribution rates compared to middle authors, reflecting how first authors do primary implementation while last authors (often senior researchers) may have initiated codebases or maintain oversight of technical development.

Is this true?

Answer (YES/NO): NO